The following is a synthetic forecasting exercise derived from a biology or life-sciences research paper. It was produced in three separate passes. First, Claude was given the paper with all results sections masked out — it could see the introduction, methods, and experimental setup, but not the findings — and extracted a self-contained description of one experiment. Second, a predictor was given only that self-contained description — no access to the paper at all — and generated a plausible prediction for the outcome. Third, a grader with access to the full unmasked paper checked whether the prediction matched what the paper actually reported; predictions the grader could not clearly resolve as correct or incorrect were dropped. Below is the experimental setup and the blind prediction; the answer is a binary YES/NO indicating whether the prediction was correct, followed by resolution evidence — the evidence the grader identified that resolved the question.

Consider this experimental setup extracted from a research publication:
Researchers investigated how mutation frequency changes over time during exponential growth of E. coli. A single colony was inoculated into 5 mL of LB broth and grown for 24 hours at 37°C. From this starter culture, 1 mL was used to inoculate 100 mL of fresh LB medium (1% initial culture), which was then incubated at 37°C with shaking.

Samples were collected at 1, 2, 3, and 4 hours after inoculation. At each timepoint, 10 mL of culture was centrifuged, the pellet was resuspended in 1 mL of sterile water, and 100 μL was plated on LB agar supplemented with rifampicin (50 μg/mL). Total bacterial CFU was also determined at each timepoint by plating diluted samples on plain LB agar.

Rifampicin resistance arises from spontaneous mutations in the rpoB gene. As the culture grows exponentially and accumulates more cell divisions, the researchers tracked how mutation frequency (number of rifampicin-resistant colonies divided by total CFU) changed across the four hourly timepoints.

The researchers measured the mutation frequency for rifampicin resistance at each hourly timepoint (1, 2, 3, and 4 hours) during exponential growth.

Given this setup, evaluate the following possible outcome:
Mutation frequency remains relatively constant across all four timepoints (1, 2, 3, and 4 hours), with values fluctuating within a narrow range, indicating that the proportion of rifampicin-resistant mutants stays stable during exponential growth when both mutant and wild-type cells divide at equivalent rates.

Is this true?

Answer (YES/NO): NO